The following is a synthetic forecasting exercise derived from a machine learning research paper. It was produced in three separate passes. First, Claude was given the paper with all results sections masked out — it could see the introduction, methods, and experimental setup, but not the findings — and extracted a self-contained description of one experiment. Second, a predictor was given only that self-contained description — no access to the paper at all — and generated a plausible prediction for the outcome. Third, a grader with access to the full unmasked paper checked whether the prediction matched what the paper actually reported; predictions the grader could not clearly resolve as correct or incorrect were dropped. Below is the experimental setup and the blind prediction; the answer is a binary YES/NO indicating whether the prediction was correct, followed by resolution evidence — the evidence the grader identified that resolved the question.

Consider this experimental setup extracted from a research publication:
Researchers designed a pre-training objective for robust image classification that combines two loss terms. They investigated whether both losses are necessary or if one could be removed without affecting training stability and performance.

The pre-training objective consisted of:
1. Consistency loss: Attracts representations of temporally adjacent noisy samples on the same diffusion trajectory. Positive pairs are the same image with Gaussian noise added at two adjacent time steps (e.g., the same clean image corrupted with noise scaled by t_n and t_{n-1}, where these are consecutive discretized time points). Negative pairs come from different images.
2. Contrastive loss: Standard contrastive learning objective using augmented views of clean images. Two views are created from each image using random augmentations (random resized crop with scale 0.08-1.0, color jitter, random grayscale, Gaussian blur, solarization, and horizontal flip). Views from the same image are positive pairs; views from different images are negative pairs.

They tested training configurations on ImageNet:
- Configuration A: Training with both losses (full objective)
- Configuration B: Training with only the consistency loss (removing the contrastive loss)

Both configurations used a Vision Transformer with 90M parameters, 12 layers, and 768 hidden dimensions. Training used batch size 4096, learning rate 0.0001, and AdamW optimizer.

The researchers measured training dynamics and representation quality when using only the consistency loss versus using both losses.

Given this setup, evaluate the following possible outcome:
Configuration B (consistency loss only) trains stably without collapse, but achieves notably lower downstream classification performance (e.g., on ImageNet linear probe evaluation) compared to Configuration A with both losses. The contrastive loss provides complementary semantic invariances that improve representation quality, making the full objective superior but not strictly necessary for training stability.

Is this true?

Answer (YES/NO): NO